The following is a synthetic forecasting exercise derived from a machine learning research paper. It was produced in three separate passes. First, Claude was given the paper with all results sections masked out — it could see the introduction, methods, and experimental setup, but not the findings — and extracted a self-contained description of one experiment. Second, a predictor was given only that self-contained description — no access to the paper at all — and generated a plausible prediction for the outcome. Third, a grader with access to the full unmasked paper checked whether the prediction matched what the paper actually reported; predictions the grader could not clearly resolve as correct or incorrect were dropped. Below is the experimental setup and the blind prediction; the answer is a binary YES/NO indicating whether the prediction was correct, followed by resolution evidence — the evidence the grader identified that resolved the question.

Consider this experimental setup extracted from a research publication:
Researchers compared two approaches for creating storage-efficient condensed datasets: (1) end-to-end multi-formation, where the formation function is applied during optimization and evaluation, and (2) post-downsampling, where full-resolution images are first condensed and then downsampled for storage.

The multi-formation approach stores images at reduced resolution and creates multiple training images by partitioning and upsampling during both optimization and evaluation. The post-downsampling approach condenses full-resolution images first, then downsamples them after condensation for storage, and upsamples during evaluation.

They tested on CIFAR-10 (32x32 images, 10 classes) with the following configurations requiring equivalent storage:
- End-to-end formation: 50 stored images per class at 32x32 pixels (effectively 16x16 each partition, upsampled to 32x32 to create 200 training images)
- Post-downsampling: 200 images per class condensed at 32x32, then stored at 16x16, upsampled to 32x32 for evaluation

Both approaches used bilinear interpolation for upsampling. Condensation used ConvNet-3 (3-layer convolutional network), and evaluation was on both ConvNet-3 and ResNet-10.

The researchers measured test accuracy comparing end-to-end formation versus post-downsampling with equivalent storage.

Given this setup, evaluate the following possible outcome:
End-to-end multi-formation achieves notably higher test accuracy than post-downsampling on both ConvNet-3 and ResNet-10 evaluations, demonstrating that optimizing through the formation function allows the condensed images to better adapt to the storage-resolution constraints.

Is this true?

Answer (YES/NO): YES